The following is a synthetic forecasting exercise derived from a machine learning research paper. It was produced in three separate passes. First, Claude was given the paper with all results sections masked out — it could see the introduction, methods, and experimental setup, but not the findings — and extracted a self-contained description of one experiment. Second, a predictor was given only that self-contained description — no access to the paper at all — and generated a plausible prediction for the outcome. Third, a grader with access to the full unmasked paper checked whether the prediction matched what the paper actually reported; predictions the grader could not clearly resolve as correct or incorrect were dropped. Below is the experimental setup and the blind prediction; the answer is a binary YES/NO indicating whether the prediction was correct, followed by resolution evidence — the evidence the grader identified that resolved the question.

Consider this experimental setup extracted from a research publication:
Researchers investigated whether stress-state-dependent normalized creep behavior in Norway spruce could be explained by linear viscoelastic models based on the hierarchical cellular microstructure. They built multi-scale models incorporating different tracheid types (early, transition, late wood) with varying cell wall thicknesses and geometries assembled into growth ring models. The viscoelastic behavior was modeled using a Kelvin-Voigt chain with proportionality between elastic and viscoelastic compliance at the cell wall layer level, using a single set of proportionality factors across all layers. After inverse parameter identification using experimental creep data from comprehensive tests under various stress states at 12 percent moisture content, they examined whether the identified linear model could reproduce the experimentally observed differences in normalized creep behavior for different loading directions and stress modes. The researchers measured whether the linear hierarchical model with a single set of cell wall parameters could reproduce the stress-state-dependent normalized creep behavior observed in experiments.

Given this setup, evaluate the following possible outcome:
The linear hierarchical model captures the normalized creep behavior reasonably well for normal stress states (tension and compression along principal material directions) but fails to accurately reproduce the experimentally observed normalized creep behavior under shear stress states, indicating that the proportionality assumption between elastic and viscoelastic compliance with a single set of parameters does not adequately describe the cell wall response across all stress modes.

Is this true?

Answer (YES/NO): NO